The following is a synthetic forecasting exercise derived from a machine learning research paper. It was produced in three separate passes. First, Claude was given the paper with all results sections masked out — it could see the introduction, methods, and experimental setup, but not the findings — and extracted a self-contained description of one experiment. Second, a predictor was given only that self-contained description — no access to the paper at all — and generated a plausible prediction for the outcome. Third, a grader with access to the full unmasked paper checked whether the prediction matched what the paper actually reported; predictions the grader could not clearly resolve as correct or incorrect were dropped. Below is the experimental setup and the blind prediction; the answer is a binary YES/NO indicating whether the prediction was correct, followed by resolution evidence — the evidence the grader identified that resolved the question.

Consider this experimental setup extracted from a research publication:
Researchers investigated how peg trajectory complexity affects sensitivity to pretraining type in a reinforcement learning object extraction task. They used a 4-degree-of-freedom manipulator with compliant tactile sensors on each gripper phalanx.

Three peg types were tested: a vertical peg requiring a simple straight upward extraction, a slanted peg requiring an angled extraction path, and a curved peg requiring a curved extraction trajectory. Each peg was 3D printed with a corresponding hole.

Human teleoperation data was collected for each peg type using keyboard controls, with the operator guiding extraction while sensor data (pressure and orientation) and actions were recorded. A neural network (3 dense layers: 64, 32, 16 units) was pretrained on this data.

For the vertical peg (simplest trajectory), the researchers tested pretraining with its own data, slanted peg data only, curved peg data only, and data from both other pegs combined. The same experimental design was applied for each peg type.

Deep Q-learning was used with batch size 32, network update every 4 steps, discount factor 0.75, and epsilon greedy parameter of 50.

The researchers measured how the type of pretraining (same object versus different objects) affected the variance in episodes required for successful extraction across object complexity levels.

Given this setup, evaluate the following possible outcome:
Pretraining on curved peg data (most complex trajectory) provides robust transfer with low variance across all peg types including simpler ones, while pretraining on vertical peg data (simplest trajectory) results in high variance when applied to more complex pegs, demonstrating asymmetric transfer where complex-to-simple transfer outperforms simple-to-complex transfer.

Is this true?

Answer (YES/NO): NO